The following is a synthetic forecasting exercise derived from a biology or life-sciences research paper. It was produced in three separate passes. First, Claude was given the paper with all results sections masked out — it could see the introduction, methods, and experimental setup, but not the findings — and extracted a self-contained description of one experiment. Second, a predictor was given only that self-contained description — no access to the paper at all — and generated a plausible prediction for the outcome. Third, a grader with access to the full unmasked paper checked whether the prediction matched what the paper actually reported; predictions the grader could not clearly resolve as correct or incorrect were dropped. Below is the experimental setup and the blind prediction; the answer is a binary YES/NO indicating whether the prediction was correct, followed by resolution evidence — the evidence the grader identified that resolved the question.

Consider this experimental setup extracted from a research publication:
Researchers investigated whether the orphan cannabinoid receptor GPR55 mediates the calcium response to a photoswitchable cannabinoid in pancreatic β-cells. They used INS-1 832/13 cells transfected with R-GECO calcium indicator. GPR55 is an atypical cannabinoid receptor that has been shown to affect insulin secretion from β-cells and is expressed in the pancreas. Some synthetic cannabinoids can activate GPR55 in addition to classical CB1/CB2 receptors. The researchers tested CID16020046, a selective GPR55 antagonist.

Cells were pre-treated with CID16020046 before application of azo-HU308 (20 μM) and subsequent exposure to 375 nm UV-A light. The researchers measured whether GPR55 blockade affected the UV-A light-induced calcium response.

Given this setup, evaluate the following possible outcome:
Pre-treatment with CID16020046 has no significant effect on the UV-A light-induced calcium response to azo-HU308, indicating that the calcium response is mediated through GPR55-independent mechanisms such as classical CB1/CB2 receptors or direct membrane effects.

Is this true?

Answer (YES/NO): NO